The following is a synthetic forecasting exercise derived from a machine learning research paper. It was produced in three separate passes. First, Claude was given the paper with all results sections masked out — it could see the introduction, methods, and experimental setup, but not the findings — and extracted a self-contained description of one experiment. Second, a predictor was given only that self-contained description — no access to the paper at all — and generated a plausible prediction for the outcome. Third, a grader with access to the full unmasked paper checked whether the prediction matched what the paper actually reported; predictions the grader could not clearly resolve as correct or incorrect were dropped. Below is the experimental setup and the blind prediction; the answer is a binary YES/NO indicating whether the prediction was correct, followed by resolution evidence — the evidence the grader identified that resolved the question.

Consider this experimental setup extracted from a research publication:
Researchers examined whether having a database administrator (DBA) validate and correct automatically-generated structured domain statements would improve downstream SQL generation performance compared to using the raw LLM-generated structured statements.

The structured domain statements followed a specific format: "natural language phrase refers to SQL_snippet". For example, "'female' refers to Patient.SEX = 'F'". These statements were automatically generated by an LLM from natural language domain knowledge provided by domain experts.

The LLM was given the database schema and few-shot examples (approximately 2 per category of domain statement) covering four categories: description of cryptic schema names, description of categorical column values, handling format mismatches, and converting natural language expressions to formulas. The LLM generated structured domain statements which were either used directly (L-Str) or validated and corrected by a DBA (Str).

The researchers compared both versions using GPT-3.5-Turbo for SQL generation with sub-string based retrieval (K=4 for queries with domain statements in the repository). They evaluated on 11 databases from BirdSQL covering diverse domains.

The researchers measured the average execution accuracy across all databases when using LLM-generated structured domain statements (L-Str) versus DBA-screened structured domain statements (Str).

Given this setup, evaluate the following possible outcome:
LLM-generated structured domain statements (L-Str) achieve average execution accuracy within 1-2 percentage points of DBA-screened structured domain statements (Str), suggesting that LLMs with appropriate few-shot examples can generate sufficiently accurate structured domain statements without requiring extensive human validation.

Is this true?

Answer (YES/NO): NO